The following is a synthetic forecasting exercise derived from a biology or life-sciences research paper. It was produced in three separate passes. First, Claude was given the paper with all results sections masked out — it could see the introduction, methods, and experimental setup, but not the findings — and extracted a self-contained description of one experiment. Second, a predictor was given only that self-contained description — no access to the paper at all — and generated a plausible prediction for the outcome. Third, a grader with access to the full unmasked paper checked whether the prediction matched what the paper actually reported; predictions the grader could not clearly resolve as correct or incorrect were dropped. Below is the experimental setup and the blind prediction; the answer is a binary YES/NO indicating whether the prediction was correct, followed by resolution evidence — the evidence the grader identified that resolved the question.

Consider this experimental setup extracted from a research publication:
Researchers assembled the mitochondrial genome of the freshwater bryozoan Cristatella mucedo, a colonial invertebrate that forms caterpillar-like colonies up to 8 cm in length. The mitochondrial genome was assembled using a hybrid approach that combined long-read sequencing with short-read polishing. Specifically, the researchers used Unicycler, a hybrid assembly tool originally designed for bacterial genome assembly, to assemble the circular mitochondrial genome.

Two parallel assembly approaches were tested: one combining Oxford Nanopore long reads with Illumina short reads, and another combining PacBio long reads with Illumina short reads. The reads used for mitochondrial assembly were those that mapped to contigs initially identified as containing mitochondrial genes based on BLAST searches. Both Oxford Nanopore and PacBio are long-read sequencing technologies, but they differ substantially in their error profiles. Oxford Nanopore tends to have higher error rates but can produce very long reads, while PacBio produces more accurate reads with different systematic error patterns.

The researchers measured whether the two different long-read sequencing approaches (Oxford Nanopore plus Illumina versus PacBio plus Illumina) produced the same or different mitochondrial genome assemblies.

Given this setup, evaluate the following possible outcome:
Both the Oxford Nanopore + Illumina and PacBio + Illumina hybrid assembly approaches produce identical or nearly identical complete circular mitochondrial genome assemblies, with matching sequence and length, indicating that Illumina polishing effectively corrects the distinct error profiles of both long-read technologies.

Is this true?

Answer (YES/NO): YES